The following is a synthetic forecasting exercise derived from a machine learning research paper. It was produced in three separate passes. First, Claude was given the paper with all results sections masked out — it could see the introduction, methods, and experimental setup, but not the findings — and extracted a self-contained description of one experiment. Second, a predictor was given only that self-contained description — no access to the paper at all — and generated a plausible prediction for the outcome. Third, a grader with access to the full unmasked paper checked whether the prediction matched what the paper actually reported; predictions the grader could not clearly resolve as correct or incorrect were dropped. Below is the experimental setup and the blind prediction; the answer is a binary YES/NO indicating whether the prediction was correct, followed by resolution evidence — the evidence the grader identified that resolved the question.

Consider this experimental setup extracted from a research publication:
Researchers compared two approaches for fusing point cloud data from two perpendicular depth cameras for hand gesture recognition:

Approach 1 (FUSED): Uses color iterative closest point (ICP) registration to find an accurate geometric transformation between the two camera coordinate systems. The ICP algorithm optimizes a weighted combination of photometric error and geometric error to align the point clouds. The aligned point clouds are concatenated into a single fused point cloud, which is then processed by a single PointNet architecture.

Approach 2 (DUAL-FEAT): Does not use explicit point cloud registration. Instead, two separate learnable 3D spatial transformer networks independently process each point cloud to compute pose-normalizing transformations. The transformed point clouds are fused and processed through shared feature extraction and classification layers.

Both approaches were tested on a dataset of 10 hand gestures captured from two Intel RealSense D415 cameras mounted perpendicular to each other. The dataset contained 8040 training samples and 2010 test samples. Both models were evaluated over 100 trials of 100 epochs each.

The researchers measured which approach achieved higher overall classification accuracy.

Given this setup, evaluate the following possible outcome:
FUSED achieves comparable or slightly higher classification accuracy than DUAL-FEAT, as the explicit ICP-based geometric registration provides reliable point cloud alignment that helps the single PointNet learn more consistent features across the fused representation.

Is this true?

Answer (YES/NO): NO